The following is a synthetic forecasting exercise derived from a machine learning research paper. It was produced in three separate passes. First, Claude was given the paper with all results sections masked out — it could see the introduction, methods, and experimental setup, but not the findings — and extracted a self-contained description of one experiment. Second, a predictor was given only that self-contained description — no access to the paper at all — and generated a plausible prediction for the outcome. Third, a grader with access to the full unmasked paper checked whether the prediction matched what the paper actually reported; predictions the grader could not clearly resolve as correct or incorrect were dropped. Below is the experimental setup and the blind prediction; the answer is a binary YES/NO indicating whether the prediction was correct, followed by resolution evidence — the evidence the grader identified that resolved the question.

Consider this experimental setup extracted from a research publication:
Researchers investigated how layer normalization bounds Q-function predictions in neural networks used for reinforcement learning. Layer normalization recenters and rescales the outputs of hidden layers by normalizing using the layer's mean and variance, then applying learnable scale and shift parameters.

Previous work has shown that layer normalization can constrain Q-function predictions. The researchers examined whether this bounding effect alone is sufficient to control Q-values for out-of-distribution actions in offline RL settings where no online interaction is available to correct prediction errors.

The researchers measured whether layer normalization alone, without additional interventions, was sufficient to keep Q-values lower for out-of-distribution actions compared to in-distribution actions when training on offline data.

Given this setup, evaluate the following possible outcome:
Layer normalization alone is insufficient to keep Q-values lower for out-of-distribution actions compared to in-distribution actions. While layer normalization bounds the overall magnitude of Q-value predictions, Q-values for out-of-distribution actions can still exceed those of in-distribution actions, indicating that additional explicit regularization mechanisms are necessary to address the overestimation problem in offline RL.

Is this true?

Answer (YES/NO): YES